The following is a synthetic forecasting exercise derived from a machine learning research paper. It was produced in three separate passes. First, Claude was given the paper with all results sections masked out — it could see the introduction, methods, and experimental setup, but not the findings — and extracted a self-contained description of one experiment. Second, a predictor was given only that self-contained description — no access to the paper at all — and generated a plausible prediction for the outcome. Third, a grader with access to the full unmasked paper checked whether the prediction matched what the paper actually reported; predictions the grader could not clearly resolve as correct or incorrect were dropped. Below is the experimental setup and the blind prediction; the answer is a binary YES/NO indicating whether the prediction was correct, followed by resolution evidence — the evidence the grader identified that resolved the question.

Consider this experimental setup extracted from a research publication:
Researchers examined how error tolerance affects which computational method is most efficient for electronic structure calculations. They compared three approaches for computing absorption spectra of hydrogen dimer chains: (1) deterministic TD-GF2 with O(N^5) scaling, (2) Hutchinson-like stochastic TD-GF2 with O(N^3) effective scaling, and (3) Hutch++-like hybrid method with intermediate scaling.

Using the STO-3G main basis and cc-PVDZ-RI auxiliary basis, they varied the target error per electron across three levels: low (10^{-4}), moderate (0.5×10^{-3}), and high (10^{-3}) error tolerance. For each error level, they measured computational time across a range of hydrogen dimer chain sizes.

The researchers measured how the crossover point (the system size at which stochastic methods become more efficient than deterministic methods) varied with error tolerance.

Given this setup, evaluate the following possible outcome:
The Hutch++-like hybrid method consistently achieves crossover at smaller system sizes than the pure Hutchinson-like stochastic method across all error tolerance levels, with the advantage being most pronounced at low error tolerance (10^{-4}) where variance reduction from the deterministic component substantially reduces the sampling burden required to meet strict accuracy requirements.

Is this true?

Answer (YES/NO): NO